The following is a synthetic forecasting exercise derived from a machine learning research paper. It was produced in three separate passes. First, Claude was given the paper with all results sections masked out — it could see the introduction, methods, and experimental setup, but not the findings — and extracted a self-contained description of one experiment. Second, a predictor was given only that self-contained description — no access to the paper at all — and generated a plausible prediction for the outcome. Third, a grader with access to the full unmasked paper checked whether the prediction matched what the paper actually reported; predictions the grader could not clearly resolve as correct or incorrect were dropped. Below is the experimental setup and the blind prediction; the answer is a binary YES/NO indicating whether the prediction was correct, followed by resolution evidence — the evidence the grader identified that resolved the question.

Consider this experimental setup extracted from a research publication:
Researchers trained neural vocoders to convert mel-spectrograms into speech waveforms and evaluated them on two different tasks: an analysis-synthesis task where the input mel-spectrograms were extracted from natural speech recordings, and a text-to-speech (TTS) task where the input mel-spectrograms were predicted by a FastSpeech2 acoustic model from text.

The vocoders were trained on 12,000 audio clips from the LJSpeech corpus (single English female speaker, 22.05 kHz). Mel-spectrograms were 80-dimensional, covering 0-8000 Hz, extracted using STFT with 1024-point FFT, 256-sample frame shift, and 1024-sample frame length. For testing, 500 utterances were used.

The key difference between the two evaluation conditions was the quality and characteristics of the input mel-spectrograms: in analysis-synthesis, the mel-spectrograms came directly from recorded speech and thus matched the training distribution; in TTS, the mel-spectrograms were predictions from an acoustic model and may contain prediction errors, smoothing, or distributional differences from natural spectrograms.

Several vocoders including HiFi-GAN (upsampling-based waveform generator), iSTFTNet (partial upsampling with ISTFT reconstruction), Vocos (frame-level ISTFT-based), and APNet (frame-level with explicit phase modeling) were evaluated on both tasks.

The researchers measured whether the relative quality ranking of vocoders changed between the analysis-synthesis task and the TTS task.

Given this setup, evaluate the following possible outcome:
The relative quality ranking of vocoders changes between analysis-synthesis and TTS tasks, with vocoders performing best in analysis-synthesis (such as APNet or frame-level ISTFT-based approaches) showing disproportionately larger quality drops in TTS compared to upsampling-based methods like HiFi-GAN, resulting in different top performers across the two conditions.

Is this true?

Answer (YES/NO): NO